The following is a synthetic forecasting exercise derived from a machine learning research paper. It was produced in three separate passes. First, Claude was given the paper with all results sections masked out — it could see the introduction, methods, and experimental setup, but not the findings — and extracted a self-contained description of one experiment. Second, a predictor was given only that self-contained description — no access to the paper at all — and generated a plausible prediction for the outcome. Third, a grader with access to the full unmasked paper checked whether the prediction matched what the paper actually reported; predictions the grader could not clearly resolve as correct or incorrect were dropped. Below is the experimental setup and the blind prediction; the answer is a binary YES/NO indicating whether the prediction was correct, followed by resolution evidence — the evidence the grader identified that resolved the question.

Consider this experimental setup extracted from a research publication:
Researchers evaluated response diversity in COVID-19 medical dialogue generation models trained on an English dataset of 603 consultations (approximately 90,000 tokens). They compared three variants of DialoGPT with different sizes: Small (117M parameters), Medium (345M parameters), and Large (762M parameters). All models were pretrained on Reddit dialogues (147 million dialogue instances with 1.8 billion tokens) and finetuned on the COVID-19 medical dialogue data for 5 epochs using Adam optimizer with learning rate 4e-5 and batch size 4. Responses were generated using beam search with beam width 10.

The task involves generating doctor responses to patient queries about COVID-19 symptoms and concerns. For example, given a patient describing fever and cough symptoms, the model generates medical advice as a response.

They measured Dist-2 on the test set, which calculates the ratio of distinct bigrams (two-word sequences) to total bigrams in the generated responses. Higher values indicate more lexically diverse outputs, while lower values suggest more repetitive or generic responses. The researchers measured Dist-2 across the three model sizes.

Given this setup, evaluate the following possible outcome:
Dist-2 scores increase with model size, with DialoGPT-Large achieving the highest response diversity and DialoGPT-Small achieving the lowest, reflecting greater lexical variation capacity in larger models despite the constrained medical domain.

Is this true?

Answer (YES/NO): NO